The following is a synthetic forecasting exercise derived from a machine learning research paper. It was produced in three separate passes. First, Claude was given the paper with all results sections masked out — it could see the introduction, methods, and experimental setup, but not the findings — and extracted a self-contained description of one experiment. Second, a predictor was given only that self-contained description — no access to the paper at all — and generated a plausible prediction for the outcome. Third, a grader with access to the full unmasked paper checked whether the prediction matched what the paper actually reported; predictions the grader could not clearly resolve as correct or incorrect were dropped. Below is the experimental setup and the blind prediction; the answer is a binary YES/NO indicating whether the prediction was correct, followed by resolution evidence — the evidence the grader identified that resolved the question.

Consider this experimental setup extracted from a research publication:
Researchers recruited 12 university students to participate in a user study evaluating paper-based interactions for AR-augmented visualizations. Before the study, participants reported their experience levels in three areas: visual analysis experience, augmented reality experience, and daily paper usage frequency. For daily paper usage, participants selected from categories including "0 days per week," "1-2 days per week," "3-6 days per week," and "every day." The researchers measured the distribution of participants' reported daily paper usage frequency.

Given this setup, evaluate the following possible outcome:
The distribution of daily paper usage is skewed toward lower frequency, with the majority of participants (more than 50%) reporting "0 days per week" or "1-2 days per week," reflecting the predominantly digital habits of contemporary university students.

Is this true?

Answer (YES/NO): NO